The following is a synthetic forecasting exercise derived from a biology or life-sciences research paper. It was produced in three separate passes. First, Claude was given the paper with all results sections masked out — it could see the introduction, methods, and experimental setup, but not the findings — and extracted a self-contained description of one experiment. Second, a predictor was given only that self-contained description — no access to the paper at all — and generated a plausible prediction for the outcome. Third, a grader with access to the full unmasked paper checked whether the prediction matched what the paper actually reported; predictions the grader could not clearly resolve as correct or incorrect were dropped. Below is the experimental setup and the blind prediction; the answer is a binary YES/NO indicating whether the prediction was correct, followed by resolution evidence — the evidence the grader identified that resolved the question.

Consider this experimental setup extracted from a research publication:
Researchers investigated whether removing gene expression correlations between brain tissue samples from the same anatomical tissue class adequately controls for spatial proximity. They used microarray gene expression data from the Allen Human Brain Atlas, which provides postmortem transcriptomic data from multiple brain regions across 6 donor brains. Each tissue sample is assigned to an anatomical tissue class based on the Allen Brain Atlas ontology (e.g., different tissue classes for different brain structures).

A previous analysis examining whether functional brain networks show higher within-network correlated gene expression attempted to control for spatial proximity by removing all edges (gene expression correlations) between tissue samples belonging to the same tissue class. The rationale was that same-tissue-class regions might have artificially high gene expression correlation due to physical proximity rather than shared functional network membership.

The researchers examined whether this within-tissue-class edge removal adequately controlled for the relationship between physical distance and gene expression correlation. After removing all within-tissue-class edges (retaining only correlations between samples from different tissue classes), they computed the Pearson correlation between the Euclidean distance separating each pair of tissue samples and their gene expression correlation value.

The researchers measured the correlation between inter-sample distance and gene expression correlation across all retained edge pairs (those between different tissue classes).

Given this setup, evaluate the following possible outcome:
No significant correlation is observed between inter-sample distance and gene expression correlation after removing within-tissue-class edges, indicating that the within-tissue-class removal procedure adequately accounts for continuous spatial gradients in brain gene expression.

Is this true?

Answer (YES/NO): NO